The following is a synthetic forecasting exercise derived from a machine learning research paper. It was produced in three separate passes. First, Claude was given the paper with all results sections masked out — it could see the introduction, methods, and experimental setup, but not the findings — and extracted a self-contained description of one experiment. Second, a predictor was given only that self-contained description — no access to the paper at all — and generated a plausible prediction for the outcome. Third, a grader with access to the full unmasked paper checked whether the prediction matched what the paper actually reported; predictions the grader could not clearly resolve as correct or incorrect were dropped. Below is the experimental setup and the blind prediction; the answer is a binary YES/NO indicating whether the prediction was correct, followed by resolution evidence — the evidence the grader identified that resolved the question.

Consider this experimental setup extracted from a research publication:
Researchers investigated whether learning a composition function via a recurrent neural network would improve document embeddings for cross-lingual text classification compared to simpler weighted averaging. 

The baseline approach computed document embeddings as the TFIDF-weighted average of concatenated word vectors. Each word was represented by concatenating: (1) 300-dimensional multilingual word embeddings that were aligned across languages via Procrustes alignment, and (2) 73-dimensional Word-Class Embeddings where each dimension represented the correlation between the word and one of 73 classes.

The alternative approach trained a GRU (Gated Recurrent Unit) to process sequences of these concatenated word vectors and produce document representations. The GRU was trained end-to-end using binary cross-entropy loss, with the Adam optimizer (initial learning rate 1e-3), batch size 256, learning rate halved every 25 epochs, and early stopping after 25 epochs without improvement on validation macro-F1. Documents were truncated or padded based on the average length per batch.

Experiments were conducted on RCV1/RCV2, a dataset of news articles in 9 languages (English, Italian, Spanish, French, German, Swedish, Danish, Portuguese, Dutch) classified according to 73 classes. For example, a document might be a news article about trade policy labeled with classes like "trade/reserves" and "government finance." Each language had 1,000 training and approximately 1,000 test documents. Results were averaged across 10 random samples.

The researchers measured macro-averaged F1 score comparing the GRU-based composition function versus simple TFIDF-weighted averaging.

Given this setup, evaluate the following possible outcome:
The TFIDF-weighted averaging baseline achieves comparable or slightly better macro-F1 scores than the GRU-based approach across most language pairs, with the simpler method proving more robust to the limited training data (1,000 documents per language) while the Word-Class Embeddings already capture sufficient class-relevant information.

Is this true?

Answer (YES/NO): NO